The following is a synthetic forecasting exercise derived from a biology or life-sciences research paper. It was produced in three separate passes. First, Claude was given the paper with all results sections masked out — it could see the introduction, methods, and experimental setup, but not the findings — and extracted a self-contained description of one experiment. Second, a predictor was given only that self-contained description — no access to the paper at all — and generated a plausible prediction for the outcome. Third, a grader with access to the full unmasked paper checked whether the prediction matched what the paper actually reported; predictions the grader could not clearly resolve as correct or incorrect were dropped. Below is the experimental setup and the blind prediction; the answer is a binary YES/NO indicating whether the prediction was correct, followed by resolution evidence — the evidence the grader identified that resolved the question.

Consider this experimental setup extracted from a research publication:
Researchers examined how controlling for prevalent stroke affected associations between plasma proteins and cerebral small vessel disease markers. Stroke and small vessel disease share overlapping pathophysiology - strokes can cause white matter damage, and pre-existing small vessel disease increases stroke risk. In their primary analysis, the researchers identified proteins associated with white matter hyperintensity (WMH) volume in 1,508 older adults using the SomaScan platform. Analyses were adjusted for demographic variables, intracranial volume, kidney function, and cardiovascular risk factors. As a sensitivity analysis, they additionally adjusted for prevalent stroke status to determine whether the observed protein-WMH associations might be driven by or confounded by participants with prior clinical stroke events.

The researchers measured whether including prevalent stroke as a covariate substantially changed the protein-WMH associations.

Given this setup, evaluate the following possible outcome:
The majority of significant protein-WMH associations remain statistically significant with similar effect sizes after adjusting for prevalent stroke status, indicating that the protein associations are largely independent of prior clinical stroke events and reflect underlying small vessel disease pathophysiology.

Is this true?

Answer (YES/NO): YES